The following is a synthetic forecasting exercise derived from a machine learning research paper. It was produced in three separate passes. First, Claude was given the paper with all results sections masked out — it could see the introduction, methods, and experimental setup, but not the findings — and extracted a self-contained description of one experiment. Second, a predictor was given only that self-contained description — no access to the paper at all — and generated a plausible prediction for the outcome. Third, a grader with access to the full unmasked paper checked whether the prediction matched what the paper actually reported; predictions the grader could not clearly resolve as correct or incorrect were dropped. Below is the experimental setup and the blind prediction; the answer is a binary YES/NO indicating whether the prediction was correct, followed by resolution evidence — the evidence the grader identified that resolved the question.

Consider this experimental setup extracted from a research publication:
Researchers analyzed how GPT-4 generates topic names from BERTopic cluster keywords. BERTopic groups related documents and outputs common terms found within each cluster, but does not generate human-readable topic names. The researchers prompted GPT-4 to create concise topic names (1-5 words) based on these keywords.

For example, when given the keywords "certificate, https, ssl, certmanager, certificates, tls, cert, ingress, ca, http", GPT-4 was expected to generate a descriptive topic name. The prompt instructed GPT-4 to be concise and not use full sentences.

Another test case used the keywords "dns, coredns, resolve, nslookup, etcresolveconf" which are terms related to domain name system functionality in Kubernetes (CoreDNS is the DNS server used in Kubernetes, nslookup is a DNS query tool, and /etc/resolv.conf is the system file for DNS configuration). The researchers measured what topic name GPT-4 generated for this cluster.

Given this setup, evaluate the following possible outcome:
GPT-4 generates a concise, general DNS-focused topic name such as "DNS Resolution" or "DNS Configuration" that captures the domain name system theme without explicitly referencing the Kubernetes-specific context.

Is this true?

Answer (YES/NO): NO